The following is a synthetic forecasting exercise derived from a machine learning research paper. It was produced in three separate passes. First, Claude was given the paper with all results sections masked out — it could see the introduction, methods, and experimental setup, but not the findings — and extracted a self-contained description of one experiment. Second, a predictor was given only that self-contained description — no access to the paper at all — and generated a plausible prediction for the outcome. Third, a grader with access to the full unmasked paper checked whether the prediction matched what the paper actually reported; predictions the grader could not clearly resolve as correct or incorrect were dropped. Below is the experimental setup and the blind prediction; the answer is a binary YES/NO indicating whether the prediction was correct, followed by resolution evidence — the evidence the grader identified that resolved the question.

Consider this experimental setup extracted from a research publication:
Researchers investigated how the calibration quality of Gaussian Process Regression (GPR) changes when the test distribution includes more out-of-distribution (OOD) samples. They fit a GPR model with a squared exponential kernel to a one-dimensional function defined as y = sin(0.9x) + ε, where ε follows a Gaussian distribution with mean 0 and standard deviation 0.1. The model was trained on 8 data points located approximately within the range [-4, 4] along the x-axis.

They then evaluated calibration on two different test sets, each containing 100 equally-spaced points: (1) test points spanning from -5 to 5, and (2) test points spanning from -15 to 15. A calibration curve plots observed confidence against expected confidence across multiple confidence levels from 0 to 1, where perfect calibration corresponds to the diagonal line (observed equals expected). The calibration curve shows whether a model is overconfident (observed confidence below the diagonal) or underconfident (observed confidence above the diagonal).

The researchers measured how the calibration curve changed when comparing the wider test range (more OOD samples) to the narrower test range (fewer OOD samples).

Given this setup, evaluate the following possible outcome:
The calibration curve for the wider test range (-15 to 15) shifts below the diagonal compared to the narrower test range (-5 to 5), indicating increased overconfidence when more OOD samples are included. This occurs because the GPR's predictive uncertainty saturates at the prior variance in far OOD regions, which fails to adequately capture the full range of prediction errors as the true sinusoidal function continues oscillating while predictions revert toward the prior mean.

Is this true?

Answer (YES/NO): YES